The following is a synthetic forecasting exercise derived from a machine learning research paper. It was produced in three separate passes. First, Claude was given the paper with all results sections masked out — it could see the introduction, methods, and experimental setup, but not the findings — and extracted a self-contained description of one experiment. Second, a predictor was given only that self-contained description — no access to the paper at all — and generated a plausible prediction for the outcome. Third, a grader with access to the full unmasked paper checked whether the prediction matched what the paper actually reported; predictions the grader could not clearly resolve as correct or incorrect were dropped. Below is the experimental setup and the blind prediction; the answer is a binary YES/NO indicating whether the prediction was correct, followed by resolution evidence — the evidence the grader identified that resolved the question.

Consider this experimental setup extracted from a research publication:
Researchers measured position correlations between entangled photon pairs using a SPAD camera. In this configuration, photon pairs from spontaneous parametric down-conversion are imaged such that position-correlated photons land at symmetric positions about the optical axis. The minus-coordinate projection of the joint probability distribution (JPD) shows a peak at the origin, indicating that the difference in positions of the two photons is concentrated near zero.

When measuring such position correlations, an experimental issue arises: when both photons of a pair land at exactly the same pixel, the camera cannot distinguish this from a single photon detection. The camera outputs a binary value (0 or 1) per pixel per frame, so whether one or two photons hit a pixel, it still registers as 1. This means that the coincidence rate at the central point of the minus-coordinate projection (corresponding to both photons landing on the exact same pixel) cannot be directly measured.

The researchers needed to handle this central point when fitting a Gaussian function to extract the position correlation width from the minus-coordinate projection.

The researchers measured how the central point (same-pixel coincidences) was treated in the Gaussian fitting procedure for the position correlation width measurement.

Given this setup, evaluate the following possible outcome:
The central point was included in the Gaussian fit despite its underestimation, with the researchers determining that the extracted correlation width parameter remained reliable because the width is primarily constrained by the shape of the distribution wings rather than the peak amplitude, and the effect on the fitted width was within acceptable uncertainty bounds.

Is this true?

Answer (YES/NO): NO